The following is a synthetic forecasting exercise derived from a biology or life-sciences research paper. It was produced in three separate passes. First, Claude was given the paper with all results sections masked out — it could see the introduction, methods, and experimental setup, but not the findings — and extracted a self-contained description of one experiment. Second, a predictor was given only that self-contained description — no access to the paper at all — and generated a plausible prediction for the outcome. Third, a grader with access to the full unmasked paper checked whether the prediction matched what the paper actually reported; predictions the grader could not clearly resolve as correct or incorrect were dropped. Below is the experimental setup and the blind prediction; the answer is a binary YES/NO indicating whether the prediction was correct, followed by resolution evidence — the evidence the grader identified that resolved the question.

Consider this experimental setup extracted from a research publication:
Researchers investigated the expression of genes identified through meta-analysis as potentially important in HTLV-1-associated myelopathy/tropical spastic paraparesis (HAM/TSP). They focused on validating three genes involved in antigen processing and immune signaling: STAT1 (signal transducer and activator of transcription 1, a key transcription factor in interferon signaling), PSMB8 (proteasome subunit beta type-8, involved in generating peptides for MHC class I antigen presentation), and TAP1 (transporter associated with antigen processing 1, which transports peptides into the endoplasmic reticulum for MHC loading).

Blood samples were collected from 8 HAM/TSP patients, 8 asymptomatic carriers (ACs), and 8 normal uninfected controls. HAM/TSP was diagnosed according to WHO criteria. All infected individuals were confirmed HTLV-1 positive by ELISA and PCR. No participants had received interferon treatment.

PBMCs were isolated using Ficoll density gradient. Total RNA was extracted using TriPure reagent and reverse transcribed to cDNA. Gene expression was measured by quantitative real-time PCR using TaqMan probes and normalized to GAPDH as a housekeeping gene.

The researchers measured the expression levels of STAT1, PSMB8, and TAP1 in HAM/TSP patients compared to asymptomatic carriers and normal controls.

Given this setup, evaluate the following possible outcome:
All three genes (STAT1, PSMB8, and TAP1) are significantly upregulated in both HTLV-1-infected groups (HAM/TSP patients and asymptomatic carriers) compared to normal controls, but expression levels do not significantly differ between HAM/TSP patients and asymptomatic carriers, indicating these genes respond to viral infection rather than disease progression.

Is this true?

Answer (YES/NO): NO